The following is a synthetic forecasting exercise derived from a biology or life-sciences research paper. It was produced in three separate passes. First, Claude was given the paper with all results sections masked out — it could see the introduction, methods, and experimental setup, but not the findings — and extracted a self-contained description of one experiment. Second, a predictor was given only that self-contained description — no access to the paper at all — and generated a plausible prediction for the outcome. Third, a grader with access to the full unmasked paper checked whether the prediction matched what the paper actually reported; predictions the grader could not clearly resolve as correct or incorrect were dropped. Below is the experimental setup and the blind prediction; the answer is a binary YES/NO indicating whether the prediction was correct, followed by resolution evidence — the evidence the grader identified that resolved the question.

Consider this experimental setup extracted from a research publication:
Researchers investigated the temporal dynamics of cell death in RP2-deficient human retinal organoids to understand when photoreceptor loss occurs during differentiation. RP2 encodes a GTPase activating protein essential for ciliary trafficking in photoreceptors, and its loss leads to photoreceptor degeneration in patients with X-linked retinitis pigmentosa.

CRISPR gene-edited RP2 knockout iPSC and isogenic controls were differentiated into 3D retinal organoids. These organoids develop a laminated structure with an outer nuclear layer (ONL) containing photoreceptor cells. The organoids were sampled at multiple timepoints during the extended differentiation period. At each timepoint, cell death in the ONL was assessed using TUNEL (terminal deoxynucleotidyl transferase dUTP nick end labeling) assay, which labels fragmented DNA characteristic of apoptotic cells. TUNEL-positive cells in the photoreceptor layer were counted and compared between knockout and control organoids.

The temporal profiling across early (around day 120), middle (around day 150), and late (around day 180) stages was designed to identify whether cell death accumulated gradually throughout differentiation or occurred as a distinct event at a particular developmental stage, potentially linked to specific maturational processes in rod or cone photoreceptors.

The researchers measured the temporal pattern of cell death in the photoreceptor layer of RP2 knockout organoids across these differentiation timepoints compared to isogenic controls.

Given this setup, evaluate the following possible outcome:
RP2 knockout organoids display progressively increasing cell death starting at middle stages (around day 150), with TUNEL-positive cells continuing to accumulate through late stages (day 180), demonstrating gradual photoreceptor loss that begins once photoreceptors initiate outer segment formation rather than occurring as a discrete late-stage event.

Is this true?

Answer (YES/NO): NO